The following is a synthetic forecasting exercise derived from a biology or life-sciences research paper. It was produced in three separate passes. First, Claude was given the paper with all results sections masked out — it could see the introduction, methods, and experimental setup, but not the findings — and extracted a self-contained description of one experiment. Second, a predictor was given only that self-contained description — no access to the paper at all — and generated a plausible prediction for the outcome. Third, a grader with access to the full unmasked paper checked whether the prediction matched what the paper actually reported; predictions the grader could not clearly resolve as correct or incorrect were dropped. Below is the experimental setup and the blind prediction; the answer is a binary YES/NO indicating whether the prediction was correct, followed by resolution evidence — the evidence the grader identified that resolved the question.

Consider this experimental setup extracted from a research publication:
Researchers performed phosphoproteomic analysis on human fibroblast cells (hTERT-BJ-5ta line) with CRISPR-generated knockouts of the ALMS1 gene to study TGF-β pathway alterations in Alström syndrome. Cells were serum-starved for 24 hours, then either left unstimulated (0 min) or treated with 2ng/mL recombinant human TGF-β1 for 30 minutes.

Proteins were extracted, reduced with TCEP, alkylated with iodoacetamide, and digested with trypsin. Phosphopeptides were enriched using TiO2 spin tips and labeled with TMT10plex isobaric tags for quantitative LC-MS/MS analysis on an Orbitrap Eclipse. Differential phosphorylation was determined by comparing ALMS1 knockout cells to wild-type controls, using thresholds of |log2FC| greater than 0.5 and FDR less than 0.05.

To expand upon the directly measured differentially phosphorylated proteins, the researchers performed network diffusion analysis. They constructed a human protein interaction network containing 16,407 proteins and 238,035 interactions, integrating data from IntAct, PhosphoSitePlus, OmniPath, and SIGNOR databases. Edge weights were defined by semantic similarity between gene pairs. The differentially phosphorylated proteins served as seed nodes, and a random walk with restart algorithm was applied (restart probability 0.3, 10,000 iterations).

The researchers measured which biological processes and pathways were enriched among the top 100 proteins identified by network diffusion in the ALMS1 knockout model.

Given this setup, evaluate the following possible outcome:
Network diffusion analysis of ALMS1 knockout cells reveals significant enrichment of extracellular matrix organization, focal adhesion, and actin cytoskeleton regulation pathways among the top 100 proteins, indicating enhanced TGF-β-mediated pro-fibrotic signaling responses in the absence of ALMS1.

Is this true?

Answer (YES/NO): NO